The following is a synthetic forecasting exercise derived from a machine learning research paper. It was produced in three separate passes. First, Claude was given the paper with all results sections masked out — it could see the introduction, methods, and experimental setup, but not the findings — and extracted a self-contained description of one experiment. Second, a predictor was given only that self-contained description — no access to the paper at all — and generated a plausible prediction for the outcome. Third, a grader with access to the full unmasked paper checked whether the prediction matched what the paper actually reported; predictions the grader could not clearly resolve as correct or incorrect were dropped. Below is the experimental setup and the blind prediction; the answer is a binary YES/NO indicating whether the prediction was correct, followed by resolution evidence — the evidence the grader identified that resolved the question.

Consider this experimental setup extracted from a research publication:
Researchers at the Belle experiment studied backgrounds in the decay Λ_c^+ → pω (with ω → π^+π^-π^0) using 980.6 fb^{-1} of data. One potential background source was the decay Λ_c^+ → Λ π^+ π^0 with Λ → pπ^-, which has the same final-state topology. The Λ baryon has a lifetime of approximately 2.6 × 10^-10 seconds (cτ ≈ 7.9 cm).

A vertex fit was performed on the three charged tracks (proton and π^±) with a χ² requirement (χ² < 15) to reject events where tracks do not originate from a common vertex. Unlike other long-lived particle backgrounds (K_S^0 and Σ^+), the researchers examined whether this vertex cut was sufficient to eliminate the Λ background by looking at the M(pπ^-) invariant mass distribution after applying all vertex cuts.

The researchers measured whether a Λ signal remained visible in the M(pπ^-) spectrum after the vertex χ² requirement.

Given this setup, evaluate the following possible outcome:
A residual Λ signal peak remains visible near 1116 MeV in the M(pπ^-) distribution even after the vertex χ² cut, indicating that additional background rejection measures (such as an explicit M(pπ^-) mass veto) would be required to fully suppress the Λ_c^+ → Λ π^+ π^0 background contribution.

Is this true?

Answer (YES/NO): YES